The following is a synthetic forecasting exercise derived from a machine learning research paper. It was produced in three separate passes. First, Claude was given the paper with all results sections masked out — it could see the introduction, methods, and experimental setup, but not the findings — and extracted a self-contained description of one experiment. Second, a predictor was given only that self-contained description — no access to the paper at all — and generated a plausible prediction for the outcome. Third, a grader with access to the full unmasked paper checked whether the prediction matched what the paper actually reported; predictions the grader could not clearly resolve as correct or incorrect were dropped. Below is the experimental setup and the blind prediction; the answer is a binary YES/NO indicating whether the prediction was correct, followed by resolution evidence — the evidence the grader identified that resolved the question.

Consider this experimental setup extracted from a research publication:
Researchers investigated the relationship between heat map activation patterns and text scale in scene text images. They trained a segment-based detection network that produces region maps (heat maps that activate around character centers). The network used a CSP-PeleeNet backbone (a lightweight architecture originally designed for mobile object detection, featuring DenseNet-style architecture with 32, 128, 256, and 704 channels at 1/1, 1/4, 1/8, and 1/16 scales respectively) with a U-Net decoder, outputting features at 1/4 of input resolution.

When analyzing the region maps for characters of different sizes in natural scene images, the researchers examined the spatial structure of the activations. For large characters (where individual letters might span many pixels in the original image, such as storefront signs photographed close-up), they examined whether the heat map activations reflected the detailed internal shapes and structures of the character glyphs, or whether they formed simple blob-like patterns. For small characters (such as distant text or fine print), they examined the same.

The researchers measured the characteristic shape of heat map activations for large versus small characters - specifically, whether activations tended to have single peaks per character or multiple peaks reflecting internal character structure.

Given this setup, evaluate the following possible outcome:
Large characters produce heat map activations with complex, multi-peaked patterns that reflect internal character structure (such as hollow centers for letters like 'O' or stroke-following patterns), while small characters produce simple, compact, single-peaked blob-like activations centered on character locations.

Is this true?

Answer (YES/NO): YES